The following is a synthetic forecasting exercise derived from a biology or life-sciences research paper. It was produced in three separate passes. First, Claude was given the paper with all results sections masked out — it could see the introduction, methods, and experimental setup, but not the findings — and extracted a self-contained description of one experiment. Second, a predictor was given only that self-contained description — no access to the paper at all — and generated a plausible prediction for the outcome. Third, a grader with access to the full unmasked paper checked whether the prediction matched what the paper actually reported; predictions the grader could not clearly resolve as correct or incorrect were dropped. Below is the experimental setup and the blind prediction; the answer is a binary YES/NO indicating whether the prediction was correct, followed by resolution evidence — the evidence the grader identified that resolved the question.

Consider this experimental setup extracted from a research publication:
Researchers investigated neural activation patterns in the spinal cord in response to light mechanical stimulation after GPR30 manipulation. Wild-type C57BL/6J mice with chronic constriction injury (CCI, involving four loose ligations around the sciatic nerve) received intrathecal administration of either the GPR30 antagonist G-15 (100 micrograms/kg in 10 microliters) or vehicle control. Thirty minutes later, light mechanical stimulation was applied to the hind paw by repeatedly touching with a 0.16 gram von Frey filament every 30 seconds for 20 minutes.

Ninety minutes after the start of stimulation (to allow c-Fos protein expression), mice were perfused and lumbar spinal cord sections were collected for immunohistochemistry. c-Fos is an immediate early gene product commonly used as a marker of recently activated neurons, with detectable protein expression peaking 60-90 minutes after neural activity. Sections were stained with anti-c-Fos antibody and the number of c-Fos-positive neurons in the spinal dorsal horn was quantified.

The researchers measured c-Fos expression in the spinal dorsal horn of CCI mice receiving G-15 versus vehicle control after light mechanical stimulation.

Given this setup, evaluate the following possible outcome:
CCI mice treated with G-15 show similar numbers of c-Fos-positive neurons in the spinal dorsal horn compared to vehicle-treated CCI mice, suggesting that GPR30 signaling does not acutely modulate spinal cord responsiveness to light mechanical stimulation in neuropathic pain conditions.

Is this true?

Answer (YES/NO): NO